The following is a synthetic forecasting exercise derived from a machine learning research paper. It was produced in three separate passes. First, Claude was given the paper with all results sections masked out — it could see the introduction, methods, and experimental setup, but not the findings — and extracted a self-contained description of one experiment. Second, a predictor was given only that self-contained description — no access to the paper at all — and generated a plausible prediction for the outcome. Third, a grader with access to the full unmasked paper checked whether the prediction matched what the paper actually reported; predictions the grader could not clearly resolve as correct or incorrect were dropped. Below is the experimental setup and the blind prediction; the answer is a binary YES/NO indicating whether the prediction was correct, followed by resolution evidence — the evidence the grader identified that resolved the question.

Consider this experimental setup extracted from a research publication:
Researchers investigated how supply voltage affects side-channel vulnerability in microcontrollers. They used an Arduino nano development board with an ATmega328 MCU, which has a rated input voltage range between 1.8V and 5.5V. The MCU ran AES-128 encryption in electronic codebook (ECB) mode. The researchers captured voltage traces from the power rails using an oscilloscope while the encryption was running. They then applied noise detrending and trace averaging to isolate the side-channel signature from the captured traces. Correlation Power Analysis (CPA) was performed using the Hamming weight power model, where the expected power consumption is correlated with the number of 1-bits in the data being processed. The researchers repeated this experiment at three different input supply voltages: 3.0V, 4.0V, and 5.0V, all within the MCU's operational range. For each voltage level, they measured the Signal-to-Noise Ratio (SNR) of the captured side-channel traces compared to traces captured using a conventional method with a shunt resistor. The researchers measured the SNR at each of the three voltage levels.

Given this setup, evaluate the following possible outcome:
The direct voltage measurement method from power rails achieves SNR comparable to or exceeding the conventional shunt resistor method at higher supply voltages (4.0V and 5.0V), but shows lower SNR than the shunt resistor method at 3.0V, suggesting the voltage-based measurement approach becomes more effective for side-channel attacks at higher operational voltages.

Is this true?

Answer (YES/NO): NO